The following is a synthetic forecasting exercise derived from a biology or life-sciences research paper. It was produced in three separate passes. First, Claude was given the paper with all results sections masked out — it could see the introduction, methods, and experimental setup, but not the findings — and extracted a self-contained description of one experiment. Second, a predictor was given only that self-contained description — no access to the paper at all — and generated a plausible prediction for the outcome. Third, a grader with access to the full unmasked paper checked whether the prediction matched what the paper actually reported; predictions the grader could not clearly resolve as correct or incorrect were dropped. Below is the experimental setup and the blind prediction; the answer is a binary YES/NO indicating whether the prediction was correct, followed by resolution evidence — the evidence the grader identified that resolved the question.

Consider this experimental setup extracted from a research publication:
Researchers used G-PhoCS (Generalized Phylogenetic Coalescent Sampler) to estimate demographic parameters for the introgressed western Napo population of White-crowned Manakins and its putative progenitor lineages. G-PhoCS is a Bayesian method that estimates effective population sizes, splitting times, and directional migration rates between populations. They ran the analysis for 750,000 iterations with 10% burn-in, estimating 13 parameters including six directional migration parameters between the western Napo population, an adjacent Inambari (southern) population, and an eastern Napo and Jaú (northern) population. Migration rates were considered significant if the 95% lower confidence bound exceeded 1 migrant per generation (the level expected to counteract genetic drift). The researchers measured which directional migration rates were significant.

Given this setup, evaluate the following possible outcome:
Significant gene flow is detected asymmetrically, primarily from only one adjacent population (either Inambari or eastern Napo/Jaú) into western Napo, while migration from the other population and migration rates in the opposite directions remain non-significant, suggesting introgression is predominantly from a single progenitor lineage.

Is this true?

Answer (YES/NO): YES